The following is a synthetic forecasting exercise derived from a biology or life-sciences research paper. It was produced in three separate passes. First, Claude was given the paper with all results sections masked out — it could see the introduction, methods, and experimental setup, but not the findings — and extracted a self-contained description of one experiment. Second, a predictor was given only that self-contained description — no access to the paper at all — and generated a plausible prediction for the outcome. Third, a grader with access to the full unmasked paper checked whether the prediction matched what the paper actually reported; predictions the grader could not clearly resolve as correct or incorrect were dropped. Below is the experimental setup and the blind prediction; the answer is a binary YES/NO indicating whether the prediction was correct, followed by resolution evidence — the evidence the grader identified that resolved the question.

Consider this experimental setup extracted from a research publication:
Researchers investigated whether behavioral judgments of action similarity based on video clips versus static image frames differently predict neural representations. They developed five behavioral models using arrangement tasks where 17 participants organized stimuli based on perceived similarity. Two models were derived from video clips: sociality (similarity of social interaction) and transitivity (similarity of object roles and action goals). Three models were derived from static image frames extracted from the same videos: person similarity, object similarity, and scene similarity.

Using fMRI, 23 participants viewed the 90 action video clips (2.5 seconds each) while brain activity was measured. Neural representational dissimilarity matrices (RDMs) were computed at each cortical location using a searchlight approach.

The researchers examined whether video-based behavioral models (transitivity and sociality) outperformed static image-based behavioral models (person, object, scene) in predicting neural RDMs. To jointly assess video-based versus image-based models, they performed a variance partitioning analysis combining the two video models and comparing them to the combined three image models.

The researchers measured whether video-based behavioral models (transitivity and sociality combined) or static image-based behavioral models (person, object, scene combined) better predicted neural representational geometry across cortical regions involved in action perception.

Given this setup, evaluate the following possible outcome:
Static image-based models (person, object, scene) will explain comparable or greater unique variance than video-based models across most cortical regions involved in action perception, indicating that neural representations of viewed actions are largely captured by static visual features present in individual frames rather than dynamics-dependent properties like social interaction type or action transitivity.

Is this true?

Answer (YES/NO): NO